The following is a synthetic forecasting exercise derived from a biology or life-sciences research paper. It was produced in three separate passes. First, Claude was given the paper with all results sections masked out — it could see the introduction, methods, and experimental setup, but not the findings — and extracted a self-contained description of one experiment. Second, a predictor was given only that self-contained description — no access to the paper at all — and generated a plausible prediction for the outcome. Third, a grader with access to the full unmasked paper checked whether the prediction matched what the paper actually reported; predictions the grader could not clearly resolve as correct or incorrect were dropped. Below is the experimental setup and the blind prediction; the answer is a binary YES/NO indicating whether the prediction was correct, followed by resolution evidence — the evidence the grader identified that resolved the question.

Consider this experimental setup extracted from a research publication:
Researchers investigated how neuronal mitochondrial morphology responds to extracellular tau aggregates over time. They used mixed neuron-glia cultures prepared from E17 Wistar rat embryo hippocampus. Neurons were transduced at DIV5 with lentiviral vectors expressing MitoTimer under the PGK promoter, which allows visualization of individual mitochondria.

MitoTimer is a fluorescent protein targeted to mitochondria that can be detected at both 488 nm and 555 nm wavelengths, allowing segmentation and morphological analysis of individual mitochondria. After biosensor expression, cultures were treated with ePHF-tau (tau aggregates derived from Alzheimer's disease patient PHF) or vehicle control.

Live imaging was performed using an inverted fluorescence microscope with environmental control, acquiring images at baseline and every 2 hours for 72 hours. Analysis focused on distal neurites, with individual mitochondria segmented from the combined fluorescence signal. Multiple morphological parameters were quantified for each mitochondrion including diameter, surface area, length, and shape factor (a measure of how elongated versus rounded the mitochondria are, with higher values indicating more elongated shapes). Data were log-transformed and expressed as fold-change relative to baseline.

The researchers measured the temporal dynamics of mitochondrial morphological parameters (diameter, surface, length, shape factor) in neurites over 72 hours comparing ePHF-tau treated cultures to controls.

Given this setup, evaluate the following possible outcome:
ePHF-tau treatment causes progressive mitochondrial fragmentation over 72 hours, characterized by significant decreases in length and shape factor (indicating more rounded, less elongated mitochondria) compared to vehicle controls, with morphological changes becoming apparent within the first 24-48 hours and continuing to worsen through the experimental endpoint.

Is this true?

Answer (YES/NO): NO